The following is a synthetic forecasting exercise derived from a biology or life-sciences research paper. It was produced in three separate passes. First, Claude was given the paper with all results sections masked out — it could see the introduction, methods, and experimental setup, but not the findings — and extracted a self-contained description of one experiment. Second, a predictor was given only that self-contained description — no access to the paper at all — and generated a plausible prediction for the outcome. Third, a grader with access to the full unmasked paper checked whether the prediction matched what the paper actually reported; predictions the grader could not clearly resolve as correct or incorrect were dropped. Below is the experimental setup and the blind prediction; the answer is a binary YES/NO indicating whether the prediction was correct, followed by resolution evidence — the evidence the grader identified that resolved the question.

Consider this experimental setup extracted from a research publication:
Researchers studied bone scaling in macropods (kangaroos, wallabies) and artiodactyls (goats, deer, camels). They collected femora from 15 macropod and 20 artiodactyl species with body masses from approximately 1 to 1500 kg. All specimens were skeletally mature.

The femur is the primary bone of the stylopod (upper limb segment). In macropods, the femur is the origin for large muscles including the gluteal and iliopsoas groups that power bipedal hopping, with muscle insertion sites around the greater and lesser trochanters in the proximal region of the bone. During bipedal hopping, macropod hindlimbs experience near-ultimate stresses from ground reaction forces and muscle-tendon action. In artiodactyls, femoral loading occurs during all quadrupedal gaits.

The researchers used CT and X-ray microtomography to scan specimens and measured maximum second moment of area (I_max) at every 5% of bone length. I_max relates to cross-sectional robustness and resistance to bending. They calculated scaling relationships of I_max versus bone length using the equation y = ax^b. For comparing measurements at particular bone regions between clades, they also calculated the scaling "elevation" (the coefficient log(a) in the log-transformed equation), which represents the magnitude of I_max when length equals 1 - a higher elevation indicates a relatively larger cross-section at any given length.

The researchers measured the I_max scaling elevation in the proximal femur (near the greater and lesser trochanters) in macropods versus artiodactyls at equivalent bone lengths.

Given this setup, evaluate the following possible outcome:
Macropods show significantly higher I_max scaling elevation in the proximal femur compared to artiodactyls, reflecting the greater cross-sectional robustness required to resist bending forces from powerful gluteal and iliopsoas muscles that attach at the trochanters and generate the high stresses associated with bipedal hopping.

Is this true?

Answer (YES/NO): YES